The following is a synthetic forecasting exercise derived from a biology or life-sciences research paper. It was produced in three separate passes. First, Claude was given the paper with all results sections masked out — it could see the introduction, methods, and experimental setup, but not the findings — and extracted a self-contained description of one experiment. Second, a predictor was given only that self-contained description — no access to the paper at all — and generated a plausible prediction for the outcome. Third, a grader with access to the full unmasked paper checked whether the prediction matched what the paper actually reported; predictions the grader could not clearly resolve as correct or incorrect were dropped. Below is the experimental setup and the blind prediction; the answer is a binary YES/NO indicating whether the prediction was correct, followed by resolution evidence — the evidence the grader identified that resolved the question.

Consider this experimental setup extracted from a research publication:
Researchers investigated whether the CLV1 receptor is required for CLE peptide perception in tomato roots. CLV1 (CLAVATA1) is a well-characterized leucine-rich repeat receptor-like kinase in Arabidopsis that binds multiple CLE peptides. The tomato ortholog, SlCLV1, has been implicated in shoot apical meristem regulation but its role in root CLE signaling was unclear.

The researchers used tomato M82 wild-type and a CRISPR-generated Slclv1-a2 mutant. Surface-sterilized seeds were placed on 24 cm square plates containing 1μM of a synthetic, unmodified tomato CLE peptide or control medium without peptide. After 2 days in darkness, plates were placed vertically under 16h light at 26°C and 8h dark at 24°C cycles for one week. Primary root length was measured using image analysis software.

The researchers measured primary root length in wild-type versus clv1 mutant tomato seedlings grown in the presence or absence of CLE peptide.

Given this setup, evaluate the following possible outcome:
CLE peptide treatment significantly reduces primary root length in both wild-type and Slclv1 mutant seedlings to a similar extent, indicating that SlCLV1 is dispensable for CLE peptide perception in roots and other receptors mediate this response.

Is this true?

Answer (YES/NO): YES